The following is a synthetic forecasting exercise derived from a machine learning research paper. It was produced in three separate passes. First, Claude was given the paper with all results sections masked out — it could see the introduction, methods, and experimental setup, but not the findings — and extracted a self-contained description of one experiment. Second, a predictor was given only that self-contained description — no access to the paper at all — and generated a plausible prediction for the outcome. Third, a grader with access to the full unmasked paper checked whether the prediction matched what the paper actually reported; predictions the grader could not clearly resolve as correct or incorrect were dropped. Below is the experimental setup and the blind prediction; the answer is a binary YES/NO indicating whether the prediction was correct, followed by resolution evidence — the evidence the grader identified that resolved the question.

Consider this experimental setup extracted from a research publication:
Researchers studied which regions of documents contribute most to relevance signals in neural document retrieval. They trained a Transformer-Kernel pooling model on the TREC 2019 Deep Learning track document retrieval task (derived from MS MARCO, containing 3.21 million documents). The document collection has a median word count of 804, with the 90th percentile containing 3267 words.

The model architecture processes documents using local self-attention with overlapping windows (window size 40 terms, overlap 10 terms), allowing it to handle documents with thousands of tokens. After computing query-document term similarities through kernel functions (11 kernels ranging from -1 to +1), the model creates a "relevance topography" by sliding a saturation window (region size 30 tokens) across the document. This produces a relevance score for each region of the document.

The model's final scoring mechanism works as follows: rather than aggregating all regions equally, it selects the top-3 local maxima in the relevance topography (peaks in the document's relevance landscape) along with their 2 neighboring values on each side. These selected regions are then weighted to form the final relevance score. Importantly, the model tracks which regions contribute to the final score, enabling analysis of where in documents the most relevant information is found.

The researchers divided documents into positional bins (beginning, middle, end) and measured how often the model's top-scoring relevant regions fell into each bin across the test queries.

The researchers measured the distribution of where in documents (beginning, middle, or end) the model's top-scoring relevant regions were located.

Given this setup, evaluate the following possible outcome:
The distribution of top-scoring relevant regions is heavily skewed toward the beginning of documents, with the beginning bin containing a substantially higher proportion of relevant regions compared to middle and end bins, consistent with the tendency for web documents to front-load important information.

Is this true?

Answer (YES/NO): YES